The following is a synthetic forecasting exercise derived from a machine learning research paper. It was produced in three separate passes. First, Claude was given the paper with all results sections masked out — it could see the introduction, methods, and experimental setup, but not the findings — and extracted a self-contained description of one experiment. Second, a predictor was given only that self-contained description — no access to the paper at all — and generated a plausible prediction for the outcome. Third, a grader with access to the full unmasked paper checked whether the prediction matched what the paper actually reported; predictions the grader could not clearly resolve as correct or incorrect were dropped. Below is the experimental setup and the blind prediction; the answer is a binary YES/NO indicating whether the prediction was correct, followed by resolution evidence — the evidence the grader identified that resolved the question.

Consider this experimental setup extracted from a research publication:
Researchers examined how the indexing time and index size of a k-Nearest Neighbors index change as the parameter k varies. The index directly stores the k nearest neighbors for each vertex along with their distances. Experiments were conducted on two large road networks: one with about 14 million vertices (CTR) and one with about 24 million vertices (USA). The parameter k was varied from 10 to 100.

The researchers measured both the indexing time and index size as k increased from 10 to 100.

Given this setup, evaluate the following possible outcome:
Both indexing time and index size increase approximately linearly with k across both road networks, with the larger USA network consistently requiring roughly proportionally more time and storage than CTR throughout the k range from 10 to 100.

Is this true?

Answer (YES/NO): NO